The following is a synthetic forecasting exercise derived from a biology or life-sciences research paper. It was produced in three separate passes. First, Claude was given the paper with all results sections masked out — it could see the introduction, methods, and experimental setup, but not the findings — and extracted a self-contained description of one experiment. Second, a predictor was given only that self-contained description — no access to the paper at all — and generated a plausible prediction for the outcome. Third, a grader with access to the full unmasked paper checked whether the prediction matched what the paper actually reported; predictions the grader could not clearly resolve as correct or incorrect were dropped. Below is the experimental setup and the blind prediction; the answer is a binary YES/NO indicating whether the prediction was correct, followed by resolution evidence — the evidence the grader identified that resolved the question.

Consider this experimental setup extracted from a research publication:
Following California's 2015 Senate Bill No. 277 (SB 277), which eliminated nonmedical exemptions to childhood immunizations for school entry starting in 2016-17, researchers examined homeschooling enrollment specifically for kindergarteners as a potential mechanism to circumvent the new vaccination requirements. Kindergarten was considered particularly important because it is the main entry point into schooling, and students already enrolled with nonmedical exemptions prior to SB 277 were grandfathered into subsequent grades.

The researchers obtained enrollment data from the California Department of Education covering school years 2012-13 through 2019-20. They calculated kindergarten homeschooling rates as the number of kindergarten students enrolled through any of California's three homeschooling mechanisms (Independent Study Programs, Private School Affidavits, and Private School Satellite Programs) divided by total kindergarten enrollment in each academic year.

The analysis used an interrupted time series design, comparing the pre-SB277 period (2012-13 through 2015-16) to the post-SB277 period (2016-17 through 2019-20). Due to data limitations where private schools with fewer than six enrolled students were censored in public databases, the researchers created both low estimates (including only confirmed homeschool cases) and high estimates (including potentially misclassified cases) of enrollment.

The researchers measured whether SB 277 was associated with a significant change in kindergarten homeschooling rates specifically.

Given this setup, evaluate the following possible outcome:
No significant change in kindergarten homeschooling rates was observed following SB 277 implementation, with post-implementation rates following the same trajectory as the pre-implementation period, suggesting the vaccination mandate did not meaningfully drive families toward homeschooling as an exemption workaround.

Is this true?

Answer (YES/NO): YES